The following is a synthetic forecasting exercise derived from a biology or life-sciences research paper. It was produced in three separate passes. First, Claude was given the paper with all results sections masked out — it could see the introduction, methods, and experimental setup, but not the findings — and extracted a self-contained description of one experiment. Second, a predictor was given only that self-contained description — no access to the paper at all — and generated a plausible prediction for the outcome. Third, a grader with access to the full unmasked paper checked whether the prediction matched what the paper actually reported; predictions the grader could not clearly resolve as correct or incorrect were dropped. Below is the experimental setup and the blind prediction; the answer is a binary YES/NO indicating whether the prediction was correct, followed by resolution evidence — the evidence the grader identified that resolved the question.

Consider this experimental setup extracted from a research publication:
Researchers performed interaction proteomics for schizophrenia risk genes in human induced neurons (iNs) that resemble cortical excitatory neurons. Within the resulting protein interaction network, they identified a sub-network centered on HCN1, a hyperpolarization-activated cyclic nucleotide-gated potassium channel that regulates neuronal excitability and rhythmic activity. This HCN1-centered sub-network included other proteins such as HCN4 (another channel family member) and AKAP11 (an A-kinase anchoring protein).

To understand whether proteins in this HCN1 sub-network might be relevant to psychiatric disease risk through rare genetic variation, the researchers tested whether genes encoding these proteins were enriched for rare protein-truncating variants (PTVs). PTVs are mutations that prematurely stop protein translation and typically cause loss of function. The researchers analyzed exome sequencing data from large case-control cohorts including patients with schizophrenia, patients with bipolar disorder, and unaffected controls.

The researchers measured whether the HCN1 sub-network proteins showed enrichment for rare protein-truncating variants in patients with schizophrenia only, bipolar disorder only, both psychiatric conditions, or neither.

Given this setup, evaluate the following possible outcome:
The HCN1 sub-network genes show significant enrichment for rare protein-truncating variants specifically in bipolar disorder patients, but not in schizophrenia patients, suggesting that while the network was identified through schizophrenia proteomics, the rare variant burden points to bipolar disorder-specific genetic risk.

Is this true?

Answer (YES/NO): NO